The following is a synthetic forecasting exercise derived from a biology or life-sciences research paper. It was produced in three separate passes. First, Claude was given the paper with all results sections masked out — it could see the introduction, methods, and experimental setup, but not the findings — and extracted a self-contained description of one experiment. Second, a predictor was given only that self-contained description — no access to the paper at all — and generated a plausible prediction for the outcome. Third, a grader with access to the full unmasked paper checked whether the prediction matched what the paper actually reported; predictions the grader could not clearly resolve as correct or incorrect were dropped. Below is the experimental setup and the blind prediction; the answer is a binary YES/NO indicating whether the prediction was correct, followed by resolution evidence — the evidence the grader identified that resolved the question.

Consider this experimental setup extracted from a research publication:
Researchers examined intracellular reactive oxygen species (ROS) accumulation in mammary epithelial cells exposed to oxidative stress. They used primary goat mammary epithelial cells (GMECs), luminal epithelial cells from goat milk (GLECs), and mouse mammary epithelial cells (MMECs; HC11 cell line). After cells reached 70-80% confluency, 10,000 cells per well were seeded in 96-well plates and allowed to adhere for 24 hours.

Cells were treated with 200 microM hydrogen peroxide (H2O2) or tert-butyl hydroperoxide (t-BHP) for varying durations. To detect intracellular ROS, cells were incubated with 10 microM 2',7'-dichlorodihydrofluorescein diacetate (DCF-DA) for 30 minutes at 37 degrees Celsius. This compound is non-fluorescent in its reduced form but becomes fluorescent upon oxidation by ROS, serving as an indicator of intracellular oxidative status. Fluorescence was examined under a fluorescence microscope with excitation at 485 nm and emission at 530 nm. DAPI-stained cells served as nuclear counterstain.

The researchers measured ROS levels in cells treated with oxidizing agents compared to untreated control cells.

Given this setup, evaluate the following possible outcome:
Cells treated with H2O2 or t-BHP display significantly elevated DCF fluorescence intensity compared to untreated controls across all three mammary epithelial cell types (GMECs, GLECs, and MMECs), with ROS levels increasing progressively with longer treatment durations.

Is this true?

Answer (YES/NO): NO